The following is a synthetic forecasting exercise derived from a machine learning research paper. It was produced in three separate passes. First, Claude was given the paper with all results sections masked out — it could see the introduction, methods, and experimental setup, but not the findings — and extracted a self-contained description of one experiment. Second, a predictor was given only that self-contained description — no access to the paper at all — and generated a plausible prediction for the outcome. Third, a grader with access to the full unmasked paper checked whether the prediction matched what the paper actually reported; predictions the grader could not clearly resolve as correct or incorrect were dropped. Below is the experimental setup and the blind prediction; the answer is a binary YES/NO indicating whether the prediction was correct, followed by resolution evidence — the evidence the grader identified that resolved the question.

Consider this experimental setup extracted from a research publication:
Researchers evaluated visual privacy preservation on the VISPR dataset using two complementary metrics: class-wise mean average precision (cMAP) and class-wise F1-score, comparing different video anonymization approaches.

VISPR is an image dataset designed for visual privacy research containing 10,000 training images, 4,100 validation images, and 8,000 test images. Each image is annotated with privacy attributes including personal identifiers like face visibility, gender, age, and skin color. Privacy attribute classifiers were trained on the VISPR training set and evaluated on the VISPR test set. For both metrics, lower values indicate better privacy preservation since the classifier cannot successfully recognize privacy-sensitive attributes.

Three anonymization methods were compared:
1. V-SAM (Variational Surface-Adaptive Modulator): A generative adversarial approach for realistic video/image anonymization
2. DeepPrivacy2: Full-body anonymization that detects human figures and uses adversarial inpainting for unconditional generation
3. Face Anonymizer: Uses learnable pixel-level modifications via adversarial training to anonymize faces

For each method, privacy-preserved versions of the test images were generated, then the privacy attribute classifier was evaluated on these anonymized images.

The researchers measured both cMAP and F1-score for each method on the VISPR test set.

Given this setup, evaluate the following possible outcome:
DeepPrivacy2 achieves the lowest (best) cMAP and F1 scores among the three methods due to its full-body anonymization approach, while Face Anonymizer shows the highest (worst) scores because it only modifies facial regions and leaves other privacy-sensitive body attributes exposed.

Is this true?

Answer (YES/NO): NO